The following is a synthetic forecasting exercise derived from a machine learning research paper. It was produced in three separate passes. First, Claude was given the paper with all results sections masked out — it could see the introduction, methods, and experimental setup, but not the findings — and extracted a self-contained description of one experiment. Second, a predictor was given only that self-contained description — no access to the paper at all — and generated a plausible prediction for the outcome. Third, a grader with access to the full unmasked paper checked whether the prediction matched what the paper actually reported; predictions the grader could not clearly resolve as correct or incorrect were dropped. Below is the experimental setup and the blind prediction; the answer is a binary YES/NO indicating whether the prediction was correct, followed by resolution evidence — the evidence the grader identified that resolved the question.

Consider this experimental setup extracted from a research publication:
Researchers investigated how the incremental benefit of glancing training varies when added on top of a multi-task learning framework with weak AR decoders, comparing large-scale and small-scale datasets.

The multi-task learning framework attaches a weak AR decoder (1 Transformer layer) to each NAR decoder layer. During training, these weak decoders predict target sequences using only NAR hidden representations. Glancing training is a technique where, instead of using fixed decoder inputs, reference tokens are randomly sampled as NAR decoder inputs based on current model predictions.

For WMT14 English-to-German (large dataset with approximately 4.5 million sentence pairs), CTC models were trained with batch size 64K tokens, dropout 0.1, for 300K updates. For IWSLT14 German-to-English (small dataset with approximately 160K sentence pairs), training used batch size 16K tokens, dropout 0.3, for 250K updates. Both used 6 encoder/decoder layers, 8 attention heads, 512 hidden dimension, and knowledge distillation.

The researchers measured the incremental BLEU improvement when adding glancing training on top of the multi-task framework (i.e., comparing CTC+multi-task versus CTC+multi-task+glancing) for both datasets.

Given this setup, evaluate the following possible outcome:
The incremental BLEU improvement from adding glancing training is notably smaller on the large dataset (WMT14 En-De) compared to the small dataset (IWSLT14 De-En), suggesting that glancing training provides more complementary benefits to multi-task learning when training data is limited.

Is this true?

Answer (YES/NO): NO